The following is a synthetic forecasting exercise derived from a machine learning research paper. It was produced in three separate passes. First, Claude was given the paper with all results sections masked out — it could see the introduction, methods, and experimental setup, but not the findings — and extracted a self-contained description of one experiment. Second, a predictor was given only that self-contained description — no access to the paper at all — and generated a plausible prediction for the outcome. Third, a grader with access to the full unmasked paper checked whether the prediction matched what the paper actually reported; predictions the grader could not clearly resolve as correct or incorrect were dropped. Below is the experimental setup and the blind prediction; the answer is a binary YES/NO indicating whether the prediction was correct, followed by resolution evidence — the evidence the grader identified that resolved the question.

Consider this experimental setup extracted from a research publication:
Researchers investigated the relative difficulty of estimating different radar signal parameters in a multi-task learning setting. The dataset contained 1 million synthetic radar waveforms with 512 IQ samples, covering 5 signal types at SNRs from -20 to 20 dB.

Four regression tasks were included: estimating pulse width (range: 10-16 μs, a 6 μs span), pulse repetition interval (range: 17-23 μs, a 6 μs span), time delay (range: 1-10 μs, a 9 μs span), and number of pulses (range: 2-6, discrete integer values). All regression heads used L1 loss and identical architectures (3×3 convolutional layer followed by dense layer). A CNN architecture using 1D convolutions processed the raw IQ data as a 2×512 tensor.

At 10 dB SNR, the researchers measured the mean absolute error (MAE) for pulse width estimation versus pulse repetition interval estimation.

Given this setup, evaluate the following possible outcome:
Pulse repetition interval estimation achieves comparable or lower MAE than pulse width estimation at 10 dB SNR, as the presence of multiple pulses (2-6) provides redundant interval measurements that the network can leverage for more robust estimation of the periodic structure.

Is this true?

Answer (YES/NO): YES